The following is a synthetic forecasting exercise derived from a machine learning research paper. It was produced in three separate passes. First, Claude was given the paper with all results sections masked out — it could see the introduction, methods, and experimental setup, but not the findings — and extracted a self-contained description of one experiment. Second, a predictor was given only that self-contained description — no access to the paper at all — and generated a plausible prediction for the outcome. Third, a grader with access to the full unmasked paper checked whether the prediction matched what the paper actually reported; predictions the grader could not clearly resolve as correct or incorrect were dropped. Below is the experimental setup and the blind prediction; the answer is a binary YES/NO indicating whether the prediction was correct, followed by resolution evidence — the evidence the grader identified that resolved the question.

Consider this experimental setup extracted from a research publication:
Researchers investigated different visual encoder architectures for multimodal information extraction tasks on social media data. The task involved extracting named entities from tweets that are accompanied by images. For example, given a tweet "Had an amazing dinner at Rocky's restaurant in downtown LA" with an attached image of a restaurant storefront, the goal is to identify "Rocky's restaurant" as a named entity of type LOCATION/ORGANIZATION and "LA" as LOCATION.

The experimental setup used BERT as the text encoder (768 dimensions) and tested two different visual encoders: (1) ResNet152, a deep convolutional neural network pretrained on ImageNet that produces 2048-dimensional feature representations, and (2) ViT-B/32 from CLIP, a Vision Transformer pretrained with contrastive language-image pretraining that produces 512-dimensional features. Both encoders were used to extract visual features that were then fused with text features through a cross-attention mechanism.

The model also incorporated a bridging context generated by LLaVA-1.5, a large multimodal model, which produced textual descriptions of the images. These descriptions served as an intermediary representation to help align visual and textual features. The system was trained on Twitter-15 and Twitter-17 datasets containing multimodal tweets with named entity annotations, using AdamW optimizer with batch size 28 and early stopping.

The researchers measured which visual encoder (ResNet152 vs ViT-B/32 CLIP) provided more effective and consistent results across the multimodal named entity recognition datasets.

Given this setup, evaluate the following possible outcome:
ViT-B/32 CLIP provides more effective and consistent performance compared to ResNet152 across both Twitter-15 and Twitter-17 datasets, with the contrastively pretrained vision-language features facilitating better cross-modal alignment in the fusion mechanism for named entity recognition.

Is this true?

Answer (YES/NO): NO